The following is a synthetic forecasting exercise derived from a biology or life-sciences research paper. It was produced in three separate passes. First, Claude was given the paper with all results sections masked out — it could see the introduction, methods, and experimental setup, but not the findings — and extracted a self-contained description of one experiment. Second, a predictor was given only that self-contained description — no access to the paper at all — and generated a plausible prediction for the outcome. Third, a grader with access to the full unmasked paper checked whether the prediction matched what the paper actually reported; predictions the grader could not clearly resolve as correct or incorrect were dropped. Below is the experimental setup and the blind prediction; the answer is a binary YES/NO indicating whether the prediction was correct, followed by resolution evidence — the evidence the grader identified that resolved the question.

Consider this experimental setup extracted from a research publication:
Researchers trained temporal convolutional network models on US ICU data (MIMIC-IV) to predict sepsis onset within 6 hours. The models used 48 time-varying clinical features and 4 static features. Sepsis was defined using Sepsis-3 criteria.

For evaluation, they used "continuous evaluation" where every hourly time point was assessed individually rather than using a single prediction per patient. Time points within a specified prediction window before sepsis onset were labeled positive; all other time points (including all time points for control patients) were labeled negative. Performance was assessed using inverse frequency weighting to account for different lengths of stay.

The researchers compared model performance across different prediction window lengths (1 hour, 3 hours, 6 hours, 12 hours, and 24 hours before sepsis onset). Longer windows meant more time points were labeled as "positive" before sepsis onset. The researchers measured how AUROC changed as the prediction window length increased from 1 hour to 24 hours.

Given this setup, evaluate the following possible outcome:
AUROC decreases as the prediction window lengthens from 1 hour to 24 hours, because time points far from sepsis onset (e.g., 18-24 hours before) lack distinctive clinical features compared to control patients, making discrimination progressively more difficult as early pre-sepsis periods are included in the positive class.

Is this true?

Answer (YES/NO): YES